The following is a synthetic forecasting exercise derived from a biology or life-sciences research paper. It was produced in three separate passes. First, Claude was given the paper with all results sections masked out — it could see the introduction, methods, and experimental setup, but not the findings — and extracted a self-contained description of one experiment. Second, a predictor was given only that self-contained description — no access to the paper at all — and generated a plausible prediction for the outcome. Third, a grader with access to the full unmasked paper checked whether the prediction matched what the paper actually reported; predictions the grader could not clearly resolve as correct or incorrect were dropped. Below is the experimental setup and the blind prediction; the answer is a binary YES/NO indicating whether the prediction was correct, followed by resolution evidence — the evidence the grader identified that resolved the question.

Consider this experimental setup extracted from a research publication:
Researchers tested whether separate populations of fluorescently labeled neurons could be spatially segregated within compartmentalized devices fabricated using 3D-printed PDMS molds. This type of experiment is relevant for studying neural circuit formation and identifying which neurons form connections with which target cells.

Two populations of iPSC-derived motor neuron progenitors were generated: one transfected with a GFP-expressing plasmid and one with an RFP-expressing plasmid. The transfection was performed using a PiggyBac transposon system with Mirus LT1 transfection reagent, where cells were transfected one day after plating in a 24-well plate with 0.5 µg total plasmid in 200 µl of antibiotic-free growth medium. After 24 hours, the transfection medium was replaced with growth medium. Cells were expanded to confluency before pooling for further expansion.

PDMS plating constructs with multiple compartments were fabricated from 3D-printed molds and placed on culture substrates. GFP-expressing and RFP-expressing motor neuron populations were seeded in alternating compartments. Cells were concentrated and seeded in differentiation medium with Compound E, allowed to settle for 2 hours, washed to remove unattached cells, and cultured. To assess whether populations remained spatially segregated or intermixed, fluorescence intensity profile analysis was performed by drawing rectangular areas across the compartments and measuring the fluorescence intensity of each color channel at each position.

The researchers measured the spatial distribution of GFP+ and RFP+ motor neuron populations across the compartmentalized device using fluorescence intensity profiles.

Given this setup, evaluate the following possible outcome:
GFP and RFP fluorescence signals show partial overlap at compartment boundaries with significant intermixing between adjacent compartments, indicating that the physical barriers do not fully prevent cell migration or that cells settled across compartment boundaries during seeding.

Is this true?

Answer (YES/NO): NO